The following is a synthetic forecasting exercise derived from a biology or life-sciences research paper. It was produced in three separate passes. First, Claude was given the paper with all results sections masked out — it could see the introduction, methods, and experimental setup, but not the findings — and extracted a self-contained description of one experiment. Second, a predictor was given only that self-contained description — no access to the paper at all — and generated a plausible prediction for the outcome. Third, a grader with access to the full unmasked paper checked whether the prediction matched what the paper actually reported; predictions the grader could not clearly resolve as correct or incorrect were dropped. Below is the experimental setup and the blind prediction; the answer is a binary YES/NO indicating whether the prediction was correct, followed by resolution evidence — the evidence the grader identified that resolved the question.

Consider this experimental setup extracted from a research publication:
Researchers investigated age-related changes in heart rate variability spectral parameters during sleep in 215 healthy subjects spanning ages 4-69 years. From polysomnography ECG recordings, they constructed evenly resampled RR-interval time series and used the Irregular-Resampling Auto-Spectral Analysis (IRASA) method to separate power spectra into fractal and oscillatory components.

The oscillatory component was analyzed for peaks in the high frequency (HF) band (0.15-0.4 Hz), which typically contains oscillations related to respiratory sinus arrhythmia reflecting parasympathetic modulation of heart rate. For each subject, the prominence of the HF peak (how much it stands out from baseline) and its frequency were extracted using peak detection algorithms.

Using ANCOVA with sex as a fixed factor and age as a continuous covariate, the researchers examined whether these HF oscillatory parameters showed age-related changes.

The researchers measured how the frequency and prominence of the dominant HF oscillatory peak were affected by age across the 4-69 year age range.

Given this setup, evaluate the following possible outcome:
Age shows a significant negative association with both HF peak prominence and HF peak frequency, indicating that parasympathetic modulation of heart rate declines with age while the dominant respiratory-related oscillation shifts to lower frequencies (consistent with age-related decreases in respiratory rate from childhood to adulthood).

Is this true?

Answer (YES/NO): NO